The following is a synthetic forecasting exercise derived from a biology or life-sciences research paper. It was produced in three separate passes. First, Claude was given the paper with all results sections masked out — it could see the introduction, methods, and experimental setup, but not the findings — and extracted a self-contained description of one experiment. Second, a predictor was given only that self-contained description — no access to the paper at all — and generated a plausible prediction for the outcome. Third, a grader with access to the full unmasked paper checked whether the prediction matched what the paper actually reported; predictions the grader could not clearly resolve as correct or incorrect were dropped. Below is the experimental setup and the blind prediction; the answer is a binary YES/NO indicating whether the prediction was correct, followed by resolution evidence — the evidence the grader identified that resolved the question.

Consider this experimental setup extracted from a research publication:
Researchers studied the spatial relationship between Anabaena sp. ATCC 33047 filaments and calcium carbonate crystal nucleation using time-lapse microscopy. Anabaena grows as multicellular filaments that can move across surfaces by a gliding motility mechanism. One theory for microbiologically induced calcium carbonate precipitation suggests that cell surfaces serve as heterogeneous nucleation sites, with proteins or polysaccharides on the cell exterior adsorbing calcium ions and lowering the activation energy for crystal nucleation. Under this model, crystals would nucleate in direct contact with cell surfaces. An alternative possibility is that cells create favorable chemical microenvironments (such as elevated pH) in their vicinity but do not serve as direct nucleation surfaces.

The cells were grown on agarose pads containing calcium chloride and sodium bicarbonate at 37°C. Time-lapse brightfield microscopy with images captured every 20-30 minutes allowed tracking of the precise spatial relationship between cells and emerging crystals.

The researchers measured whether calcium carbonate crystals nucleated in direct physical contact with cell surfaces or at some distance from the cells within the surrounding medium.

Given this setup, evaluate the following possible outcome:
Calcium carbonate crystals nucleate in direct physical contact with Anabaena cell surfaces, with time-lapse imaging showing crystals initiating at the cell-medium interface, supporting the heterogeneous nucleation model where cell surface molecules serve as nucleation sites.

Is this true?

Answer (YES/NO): NO